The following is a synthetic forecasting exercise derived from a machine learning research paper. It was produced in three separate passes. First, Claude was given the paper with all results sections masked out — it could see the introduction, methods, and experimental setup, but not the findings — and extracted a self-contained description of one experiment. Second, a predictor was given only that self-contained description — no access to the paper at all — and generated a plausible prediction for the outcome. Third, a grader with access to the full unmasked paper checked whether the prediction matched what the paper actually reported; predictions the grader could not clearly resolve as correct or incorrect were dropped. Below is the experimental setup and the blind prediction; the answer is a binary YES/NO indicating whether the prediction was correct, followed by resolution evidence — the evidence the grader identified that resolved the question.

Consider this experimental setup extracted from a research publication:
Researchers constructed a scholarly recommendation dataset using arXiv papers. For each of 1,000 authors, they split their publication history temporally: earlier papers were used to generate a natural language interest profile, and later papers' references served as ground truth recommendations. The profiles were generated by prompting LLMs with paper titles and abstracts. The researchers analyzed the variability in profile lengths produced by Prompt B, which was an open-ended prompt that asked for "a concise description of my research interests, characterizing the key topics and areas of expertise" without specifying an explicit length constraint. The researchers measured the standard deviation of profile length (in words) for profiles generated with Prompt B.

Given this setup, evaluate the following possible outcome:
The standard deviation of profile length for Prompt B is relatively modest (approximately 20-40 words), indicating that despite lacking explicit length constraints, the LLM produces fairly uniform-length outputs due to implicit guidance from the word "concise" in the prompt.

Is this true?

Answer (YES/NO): NO